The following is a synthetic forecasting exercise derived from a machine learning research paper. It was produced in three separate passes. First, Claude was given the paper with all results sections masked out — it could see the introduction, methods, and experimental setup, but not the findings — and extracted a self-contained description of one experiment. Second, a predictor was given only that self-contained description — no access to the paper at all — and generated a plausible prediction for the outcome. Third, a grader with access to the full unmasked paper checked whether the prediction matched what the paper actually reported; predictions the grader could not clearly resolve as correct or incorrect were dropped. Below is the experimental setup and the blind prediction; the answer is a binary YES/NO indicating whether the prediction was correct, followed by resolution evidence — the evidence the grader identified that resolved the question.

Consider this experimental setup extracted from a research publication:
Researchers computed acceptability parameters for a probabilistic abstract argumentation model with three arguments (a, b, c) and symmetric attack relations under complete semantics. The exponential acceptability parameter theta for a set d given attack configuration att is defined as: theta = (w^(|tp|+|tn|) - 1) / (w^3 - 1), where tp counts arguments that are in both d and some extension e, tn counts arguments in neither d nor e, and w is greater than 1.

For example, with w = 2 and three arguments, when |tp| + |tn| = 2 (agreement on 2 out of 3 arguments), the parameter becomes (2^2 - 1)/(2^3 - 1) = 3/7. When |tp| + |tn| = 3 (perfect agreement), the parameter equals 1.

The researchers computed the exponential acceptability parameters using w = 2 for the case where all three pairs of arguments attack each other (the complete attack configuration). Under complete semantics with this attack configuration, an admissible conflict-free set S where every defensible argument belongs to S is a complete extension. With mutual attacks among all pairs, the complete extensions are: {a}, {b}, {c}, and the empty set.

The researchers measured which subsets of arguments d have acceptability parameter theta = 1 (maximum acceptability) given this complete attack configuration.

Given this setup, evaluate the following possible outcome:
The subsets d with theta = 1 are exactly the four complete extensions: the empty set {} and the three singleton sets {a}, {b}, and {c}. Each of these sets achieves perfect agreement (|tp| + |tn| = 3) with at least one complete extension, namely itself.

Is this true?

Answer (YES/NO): YES